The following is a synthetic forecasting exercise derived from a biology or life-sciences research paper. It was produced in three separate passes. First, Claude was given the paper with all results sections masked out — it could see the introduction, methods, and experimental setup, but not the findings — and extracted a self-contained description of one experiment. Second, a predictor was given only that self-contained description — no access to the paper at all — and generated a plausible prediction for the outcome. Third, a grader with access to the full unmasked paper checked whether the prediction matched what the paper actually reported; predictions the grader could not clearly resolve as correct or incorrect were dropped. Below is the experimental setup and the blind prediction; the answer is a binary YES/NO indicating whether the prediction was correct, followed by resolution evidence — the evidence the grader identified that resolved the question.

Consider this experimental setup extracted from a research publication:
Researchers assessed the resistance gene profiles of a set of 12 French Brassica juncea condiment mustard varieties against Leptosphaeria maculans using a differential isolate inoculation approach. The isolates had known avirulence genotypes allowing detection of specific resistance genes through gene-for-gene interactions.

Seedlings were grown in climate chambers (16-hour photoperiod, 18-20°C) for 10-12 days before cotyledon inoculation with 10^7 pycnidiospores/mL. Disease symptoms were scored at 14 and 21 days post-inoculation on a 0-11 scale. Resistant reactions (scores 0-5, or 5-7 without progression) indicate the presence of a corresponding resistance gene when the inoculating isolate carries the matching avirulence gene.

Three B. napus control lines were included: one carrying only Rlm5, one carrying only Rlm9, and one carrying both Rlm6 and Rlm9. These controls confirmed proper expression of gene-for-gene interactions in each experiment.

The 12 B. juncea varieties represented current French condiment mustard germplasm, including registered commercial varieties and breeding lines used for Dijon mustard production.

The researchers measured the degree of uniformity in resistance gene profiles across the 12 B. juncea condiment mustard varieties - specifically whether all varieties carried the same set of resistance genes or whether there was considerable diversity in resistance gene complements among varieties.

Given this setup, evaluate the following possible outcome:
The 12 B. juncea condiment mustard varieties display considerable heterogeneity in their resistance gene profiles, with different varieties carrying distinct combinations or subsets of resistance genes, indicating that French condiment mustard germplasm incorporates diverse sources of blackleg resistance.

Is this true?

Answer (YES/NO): NO